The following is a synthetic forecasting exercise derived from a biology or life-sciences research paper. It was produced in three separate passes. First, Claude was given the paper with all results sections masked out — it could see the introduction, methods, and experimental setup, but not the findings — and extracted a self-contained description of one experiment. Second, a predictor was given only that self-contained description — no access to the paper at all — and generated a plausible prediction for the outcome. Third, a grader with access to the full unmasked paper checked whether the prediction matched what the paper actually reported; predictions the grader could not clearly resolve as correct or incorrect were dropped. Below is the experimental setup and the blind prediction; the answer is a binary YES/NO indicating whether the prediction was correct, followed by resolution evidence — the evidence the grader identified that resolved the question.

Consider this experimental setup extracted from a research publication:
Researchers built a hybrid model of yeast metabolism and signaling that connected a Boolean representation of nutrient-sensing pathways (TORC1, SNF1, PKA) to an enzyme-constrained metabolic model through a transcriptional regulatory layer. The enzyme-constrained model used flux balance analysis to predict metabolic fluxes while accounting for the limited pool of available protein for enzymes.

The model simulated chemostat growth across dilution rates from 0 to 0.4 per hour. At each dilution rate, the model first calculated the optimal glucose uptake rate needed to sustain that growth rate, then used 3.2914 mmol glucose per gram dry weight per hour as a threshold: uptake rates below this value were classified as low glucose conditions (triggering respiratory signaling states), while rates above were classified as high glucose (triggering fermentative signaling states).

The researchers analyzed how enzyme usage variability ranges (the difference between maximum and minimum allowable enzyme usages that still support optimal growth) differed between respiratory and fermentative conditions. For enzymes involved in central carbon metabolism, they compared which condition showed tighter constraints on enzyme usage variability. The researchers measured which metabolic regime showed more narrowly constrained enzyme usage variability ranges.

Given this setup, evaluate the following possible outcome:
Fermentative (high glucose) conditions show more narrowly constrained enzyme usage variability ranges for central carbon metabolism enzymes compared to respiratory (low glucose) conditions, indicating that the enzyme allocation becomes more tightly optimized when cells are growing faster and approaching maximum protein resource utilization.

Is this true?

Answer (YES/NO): YES